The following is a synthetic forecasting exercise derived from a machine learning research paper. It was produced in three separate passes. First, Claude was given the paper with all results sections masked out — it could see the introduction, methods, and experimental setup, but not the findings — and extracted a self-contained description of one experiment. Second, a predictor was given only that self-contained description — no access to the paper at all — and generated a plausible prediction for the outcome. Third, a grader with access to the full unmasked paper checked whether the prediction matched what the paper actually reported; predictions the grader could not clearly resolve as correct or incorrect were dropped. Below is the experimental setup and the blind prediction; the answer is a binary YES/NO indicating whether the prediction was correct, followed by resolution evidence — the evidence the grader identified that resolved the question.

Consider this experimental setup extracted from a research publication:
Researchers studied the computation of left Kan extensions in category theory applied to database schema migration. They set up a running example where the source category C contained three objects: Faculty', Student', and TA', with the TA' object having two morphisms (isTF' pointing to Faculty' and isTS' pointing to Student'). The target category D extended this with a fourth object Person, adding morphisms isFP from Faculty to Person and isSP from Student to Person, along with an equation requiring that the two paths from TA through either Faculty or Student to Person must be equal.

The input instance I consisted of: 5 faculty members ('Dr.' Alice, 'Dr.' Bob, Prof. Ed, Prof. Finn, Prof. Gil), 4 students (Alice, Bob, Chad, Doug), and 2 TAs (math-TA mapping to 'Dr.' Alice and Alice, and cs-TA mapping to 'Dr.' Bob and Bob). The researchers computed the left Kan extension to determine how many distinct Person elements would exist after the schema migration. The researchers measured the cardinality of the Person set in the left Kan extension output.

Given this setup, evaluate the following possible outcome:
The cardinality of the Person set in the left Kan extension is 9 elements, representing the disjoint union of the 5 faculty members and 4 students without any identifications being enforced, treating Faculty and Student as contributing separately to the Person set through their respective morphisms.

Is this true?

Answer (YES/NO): NO